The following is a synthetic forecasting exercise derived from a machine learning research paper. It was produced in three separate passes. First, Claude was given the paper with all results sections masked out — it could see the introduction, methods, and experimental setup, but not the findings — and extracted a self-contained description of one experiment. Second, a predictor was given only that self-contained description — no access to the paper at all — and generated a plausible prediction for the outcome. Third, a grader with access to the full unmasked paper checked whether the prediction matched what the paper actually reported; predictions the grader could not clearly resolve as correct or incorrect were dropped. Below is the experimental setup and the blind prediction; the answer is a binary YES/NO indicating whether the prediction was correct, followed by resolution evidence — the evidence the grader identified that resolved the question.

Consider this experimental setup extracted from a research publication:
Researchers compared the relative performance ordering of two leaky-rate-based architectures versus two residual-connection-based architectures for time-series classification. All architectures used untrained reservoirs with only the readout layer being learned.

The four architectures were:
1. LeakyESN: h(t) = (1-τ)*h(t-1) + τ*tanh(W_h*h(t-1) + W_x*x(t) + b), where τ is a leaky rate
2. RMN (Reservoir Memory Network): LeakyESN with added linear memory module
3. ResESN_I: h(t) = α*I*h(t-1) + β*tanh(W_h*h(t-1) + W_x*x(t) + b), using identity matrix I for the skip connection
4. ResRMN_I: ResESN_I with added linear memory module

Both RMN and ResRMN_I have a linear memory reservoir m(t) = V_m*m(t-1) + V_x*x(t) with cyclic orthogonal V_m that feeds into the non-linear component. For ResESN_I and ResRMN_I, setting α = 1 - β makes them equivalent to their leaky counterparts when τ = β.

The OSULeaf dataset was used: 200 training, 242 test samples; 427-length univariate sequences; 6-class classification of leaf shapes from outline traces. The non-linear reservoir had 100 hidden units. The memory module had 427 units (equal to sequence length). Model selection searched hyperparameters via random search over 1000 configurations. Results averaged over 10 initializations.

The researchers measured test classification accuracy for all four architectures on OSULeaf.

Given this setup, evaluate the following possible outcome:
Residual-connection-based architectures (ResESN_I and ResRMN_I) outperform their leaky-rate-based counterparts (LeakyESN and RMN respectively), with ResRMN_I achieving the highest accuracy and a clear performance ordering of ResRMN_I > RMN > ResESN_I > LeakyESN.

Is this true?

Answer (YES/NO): NO